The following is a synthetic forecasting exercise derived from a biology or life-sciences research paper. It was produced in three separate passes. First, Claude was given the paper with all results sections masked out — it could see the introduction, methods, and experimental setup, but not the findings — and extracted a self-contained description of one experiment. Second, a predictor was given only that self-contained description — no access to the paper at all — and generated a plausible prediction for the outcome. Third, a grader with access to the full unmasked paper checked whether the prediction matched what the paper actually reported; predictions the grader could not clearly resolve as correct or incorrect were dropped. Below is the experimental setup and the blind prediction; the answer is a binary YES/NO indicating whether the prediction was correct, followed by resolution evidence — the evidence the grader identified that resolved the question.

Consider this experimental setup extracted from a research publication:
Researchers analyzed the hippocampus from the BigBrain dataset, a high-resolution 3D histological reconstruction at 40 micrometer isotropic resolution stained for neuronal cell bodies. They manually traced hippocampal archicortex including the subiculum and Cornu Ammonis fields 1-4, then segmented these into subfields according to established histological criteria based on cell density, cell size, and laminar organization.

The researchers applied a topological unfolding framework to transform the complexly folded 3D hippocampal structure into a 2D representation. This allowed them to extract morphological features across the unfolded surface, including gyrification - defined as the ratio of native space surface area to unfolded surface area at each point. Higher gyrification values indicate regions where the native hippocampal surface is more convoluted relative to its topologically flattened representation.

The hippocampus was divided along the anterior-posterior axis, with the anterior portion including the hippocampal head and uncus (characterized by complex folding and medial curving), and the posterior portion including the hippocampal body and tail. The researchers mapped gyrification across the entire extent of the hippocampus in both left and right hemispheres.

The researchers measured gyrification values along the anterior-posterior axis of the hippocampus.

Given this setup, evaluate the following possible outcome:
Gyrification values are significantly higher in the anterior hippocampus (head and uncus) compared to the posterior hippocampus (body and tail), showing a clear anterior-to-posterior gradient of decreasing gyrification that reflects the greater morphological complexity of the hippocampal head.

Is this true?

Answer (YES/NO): NO